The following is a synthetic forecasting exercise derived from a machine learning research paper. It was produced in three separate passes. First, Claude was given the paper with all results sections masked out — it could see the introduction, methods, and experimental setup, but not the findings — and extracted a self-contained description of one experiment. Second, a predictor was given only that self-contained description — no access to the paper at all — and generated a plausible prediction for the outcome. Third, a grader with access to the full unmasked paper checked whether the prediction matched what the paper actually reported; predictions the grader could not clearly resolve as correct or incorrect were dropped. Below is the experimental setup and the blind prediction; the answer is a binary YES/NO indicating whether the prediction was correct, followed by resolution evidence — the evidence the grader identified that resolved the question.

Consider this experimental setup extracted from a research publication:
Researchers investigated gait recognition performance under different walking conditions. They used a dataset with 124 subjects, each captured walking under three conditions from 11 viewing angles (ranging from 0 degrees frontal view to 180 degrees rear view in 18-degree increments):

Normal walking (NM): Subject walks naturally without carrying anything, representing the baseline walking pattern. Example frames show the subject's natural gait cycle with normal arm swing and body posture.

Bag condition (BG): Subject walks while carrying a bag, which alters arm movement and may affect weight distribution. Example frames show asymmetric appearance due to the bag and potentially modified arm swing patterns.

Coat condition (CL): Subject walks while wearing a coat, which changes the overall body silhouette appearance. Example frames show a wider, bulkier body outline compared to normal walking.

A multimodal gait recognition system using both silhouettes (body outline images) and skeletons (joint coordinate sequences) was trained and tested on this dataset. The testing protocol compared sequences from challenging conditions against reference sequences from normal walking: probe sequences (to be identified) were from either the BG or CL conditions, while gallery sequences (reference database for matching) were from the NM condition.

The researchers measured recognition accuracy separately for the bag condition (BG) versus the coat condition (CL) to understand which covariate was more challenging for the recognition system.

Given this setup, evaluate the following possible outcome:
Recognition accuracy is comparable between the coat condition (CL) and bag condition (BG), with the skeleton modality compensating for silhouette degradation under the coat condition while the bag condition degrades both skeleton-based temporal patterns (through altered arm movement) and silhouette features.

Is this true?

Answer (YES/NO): NO